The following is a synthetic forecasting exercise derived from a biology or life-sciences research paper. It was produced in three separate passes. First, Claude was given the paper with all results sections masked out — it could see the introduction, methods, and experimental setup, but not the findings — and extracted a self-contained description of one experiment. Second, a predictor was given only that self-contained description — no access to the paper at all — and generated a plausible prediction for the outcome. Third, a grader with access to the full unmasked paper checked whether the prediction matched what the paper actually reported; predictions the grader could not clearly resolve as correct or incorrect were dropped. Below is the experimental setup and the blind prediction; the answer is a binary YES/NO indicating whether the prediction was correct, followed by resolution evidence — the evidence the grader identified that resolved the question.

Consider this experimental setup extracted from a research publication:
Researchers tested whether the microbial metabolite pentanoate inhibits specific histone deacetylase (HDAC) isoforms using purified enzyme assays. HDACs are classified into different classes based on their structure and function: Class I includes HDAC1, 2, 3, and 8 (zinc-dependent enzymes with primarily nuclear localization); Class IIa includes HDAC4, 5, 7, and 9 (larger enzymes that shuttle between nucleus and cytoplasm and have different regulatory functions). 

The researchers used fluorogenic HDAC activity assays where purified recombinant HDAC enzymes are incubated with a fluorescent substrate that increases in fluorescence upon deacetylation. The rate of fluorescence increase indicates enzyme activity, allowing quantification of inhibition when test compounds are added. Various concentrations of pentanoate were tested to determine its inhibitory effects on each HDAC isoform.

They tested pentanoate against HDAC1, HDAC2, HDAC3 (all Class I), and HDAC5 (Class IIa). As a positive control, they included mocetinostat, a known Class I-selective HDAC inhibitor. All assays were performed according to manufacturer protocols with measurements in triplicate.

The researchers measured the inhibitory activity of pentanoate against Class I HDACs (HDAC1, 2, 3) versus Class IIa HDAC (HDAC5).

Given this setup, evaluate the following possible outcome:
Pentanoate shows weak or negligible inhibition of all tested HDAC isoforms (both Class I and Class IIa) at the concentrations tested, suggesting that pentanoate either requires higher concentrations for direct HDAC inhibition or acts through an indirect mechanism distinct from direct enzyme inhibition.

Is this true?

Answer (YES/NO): NO